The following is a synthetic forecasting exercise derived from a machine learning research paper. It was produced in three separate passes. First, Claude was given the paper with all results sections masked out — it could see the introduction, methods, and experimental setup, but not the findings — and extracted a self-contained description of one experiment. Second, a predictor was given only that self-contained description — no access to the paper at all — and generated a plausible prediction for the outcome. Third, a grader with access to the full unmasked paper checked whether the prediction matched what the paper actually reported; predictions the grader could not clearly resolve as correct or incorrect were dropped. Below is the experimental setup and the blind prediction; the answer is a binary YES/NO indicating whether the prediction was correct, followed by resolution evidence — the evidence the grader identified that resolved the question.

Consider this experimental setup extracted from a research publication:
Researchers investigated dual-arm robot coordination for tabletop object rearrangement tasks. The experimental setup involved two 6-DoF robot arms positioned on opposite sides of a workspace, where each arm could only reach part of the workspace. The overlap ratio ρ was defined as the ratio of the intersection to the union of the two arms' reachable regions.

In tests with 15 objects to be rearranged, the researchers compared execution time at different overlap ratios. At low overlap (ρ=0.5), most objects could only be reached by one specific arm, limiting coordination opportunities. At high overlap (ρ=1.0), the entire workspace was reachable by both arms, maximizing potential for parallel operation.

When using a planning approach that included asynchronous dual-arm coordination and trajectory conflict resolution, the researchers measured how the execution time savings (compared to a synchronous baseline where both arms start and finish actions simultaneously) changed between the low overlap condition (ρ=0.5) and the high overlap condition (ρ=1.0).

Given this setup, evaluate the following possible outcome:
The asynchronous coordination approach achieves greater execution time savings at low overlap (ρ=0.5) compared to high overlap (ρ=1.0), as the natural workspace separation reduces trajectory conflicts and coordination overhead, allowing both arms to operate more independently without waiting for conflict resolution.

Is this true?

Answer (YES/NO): NO